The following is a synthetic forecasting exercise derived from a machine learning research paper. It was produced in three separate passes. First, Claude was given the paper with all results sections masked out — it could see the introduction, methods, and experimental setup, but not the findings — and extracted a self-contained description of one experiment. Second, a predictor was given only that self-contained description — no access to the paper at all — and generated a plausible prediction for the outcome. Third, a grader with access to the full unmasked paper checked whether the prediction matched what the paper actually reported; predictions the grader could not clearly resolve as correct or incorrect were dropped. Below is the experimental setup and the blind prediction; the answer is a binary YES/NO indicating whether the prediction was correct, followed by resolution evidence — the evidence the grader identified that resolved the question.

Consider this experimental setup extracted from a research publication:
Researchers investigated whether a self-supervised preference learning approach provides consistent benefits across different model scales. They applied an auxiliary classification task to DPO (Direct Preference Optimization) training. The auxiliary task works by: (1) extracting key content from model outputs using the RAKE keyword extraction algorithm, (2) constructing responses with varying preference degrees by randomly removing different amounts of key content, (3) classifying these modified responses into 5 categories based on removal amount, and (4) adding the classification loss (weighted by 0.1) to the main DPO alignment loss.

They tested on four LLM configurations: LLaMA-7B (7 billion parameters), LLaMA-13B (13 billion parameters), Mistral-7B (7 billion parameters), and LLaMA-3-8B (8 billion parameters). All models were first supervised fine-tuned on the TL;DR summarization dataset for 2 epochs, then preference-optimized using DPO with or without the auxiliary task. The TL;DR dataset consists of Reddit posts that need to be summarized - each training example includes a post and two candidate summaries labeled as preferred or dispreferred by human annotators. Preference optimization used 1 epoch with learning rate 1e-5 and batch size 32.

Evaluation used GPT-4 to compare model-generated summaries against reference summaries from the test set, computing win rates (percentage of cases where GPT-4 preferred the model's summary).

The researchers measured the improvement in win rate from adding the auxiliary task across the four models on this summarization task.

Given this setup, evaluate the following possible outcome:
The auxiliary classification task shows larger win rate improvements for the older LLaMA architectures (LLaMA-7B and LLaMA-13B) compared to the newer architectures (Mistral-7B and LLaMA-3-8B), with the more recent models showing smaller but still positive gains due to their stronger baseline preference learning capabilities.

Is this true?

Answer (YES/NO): NO